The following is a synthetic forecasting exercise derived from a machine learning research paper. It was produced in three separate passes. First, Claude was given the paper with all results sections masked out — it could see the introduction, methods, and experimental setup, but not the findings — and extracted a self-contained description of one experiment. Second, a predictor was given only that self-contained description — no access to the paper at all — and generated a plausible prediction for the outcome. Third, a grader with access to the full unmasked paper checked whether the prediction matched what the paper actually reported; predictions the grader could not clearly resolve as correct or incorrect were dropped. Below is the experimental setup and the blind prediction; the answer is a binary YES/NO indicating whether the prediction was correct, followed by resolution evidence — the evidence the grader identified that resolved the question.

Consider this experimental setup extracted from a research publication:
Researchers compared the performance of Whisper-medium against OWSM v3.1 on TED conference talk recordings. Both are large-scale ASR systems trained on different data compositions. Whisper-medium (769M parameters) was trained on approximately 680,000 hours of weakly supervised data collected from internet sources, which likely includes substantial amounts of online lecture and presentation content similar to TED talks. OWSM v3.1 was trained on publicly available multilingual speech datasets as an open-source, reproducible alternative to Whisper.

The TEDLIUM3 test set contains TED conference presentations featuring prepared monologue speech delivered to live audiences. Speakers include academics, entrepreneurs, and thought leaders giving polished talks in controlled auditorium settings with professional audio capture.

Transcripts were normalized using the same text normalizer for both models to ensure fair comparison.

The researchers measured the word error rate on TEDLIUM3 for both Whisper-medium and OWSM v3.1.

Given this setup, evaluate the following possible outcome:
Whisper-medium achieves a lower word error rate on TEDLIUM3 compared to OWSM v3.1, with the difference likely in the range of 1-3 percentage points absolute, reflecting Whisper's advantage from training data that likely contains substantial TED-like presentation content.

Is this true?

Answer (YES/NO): NO